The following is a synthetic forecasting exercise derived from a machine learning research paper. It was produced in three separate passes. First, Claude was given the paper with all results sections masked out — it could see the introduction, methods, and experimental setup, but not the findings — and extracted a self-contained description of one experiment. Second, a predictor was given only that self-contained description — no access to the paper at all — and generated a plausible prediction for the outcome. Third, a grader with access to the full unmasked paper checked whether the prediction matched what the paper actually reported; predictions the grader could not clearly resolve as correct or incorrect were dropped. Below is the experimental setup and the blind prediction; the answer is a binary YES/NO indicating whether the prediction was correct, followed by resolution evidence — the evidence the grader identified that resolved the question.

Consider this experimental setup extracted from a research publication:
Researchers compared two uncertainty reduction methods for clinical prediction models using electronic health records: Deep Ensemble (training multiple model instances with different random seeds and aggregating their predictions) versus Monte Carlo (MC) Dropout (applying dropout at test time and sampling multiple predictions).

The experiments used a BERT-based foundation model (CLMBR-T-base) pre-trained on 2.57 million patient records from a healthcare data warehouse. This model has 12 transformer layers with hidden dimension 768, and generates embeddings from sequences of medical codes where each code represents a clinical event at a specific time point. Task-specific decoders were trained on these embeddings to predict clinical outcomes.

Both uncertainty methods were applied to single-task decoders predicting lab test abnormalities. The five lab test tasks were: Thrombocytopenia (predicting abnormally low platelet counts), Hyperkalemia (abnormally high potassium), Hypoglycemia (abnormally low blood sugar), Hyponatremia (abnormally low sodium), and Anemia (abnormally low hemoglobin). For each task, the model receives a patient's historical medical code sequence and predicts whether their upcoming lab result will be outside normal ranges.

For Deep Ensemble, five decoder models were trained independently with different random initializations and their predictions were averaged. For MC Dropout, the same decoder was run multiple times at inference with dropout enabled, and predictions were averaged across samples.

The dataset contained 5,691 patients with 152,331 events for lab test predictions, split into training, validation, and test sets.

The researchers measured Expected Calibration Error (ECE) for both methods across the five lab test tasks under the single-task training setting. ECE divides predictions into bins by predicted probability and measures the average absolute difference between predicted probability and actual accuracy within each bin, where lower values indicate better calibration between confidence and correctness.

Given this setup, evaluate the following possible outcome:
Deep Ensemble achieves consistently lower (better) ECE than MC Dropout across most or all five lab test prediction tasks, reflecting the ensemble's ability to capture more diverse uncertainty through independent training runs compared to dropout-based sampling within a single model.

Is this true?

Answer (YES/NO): YES